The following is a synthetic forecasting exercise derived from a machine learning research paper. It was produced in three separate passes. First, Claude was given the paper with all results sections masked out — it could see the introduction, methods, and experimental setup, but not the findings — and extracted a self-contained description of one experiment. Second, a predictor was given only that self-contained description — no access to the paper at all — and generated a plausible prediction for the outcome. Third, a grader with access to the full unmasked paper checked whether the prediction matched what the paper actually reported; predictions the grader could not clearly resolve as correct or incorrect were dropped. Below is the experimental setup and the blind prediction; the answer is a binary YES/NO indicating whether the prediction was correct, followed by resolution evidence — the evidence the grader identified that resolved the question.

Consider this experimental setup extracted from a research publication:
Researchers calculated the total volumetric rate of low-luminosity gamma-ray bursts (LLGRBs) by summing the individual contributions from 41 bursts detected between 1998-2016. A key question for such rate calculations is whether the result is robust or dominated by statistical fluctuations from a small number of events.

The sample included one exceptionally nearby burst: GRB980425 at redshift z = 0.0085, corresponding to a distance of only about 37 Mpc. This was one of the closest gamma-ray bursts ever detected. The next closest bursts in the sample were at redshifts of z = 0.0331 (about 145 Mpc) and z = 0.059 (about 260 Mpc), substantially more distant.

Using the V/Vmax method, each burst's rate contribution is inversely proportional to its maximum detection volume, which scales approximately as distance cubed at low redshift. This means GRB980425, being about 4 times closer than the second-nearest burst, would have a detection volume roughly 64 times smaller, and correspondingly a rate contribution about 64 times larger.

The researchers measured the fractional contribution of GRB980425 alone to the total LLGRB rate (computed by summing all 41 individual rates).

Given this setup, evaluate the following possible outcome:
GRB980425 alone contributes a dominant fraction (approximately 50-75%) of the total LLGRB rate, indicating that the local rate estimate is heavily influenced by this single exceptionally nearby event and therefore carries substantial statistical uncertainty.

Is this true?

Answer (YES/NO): NO